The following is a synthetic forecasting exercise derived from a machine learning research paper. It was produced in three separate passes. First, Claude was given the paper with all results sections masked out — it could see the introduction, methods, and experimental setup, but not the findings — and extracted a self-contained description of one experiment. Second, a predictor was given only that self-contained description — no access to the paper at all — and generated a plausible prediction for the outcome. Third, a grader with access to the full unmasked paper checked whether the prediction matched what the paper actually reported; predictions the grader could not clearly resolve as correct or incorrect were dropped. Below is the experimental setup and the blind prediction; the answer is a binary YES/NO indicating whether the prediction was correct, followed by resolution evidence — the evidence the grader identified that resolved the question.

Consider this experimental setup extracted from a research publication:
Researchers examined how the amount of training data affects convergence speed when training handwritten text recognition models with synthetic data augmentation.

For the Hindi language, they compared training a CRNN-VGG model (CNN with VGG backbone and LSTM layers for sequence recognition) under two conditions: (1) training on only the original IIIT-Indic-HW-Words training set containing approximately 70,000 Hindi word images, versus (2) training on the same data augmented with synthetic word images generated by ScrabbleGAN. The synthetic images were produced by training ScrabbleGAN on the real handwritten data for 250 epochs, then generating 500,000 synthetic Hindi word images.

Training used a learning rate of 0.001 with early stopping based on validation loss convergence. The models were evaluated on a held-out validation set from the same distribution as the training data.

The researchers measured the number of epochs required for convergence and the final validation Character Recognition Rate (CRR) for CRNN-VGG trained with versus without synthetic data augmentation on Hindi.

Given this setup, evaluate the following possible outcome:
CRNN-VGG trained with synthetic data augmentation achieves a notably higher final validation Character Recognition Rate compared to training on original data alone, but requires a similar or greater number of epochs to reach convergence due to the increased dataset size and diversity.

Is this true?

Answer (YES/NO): NO